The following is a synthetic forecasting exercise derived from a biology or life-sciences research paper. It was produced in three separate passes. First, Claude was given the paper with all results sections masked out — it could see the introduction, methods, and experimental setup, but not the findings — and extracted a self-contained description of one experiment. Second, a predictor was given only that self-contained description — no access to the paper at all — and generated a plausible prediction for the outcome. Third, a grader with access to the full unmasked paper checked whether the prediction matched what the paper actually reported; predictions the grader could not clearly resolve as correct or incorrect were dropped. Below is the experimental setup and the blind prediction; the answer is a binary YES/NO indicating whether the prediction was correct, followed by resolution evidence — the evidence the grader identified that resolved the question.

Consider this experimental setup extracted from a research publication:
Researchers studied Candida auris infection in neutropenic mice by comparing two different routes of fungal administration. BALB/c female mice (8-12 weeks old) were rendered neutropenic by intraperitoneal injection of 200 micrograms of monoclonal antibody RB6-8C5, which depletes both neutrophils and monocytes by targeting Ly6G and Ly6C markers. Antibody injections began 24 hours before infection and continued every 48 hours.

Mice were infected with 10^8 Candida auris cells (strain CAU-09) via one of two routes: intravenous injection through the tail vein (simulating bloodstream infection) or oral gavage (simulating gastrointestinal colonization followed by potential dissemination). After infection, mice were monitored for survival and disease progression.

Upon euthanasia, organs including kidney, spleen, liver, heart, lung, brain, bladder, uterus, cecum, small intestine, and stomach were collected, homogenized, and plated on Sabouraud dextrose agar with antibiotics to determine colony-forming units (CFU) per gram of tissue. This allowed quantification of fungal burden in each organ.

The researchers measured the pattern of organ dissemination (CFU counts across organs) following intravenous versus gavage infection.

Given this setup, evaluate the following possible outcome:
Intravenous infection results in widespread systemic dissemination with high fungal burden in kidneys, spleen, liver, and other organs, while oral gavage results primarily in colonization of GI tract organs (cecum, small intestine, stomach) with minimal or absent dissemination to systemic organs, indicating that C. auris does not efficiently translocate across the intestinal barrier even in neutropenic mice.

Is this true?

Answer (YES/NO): NO